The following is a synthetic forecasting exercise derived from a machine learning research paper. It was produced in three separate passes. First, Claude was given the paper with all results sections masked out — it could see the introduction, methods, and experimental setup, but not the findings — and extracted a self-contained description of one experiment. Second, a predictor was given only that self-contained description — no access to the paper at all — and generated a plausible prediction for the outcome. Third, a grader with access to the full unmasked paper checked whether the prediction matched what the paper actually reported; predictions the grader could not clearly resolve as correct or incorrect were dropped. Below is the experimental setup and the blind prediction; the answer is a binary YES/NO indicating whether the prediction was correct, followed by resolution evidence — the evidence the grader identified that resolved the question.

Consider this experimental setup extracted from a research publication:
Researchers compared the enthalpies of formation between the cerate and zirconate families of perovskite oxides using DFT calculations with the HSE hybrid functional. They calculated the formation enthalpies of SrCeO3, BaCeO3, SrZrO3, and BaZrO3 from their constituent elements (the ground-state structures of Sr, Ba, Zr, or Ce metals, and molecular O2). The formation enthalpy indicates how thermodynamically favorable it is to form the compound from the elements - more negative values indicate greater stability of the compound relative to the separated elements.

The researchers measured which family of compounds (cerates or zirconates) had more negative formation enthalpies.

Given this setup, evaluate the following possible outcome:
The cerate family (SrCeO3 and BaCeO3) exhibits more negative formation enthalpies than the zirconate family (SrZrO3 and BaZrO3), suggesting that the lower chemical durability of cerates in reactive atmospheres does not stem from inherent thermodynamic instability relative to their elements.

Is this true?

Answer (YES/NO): NO